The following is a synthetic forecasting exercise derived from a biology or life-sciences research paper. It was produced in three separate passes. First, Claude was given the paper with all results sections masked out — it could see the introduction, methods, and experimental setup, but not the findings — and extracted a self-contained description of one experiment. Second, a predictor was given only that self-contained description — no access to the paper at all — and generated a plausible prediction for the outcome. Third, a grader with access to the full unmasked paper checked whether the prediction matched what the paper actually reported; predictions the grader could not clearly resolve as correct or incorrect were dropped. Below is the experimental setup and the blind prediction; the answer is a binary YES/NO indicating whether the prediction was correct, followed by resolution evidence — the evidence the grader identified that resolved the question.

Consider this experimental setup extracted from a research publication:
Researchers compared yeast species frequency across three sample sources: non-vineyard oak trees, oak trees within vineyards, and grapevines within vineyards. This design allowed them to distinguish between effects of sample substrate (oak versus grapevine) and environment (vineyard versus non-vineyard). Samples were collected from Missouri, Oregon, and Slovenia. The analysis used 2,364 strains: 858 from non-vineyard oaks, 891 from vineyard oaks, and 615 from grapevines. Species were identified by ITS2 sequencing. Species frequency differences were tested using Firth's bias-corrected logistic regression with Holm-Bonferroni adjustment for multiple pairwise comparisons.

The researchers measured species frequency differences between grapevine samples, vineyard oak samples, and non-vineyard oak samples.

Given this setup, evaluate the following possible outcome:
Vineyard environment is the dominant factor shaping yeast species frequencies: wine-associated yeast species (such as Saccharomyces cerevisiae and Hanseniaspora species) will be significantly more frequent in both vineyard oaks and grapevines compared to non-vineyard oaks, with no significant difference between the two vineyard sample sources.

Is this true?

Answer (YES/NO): NO